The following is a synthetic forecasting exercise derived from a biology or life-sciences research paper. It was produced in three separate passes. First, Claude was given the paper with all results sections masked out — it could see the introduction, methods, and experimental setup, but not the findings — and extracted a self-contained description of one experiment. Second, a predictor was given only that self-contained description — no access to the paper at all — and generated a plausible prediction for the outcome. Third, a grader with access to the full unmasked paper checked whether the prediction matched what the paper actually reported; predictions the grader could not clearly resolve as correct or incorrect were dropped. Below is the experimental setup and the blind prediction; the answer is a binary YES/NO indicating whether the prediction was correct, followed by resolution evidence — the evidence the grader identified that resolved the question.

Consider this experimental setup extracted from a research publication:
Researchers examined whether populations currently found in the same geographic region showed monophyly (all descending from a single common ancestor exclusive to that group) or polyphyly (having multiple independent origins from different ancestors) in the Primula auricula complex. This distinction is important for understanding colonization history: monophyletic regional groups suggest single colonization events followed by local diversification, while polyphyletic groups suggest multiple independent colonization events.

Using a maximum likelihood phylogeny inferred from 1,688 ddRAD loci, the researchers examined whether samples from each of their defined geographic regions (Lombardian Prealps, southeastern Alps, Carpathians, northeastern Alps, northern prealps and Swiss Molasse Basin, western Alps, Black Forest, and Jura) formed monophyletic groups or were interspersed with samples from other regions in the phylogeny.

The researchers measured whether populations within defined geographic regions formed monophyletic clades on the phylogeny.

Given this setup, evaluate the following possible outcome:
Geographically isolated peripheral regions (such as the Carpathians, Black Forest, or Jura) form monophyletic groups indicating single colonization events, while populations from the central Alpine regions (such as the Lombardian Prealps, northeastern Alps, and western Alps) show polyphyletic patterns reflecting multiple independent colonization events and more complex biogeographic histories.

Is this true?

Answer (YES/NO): NO